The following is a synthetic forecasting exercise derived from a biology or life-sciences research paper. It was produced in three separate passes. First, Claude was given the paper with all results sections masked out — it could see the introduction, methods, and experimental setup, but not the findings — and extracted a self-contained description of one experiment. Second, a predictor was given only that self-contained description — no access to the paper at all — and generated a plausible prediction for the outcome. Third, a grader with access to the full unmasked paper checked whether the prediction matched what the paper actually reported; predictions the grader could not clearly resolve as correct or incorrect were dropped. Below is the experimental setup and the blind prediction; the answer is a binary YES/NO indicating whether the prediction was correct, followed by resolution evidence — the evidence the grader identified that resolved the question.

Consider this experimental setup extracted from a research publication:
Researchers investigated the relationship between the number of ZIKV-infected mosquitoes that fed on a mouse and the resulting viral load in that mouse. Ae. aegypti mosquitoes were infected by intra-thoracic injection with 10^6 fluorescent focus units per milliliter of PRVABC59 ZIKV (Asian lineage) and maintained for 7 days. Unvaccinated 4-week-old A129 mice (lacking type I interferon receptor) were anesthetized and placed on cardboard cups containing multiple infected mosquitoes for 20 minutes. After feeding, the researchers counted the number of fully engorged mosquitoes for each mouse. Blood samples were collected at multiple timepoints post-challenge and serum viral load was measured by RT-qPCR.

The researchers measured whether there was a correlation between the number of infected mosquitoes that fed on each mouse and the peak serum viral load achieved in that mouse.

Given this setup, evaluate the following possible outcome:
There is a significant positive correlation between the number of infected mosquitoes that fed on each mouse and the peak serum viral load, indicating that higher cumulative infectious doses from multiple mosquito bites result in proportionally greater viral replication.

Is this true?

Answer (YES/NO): NO